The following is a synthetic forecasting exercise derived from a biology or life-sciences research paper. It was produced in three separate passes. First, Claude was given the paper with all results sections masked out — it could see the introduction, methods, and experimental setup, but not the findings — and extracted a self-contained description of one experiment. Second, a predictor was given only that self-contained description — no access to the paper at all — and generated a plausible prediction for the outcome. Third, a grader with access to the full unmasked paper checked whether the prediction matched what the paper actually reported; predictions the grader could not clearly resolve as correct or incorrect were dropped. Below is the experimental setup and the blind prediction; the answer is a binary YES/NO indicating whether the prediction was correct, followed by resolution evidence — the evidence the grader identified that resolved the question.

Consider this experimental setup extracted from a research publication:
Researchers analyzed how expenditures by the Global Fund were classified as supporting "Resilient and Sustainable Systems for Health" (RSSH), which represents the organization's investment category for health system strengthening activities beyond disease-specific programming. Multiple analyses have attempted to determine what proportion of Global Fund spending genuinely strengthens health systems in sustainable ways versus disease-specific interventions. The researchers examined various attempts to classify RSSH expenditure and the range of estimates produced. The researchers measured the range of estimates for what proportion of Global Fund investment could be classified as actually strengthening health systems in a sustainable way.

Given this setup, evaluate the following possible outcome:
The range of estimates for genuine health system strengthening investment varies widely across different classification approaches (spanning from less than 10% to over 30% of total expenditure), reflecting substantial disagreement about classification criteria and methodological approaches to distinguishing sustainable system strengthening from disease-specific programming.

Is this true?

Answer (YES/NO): NO